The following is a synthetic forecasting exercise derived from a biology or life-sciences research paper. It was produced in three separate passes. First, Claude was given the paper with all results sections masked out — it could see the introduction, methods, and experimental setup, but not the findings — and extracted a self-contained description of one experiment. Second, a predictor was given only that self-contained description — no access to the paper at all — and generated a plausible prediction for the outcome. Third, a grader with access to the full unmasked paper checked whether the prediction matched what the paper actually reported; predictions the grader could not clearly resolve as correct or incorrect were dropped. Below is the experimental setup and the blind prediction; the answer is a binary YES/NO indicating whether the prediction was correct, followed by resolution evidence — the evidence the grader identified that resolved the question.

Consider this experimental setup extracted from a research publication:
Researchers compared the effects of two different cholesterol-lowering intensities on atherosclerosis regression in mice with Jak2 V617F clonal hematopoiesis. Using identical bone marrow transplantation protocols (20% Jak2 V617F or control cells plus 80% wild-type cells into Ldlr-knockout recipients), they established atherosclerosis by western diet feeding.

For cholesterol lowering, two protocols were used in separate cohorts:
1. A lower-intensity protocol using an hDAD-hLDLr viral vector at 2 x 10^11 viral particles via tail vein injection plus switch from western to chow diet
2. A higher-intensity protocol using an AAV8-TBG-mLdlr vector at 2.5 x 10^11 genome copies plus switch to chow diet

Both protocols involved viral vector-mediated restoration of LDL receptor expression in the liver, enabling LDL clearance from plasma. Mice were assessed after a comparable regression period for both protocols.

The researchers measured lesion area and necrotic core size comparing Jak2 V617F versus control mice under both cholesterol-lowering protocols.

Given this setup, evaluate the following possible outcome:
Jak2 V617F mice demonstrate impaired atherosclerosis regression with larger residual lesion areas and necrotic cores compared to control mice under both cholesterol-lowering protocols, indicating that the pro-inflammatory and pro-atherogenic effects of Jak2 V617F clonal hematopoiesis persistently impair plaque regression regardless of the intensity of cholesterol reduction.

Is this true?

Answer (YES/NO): NO